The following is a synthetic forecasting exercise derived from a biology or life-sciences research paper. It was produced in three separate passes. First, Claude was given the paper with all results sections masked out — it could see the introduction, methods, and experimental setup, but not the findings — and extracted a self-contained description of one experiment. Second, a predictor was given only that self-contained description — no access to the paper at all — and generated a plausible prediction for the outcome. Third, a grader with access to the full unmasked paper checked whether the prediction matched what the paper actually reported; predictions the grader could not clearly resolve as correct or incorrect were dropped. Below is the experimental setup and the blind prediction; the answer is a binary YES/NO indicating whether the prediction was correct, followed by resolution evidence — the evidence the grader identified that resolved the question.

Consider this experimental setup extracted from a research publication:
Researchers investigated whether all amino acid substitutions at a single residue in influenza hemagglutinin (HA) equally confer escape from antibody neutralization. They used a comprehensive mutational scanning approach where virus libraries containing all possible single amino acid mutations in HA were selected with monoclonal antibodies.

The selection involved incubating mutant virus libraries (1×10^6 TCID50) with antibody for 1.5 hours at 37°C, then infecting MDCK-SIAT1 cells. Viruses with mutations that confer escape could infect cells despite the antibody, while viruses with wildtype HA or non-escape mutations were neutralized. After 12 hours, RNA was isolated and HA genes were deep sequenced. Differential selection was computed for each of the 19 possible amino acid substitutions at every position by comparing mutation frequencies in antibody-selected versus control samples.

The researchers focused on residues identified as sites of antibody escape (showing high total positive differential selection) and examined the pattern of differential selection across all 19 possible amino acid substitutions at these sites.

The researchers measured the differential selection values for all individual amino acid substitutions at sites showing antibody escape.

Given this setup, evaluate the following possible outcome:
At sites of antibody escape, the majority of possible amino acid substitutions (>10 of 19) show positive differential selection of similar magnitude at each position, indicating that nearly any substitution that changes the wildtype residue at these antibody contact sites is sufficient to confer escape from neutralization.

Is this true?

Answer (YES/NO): NO